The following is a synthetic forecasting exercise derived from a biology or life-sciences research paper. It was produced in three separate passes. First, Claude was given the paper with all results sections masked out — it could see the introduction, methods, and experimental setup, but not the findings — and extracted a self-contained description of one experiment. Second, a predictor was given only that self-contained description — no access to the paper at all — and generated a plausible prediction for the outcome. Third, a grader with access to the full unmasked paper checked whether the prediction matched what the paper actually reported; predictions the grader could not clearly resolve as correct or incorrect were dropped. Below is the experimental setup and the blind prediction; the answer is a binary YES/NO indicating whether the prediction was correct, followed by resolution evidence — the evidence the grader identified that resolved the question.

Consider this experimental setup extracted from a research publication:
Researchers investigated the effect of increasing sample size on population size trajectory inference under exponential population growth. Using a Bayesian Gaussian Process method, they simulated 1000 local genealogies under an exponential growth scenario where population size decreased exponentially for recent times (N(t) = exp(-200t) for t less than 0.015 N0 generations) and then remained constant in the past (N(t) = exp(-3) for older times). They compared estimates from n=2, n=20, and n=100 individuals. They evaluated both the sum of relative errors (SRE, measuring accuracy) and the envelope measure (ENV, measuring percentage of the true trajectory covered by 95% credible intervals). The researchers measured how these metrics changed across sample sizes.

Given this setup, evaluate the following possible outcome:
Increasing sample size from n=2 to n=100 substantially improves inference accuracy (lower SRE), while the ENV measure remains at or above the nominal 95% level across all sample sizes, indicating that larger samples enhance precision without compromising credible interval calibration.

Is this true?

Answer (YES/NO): YES